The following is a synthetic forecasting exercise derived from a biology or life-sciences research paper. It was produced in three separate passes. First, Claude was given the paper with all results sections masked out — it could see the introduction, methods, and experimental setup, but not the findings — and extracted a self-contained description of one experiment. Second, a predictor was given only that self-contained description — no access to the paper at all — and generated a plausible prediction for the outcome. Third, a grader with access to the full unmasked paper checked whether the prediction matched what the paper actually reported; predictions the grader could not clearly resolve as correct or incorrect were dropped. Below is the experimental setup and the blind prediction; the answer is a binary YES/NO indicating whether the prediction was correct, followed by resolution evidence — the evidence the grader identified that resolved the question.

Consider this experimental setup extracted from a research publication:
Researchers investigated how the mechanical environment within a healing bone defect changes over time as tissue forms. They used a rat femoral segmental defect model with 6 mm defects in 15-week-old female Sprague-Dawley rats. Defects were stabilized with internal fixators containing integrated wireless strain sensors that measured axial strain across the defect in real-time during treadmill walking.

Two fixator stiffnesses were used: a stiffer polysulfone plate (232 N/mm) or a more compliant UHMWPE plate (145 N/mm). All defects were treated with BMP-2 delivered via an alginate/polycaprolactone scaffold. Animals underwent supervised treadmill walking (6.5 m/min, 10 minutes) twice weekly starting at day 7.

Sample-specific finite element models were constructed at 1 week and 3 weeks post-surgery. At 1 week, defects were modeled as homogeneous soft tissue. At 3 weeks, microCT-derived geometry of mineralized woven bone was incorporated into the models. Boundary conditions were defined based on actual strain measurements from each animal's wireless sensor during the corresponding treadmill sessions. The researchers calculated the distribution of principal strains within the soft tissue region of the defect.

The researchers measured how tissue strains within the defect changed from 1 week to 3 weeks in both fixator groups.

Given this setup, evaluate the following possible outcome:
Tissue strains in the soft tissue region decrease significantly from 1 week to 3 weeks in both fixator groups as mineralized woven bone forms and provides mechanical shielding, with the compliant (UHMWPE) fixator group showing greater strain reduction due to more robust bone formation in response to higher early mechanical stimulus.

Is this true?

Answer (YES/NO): NO